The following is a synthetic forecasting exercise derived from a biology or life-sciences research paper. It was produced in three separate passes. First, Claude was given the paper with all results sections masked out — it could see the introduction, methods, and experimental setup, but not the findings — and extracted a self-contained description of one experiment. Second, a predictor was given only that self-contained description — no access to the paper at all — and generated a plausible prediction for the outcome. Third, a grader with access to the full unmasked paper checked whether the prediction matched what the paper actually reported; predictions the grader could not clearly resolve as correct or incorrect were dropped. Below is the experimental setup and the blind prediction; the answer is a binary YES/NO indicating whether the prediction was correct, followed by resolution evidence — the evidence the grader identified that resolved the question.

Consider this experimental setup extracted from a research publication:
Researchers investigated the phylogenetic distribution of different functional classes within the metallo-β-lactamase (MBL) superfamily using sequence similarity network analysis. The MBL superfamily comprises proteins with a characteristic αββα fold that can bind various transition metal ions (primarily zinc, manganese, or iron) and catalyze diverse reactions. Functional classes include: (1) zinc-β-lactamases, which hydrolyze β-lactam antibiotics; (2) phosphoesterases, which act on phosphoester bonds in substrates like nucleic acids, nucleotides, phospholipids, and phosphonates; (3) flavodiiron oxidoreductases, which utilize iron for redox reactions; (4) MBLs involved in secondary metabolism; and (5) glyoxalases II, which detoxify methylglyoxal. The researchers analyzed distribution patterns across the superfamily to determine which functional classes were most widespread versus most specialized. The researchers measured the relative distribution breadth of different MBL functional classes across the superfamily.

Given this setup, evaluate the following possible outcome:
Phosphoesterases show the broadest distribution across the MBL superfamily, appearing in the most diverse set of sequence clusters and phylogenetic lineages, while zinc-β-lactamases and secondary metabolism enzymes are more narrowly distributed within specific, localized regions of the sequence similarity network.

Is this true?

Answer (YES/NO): YES